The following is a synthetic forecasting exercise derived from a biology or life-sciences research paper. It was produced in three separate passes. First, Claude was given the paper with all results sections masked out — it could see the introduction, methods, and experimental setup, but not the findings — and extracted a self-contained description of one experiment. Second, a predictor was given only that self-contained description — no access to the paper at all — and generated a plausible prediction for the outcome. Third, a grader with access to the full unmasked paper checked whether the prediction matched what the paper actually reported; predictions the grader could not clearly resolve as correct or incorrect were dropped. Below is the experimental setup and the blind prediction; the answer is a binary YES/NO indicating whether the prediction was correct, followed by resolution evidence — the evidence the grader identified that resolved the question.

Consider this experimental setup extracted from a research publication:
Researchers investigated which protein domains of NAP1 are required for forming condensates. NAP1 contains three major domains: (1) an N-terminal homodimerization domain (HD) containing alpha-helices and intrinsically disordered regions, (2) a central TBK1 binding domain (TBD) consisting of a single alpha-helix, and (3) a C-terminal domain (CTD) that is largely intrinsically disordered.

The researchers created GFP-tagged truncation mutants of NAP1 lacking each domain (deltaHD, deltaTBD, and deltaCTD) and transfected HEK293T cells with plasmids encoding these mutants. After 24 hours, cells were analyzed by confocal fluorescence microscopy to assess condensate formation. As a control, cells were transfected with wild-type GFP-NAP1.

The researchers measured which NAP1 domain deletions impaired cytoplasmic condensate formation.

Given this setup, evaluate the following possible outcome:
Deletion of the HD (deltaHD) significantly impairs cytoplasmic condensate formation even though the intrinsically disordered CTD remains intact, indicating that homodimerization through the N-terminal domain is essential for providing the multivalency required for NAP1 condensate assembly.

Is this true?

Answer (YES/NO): YES